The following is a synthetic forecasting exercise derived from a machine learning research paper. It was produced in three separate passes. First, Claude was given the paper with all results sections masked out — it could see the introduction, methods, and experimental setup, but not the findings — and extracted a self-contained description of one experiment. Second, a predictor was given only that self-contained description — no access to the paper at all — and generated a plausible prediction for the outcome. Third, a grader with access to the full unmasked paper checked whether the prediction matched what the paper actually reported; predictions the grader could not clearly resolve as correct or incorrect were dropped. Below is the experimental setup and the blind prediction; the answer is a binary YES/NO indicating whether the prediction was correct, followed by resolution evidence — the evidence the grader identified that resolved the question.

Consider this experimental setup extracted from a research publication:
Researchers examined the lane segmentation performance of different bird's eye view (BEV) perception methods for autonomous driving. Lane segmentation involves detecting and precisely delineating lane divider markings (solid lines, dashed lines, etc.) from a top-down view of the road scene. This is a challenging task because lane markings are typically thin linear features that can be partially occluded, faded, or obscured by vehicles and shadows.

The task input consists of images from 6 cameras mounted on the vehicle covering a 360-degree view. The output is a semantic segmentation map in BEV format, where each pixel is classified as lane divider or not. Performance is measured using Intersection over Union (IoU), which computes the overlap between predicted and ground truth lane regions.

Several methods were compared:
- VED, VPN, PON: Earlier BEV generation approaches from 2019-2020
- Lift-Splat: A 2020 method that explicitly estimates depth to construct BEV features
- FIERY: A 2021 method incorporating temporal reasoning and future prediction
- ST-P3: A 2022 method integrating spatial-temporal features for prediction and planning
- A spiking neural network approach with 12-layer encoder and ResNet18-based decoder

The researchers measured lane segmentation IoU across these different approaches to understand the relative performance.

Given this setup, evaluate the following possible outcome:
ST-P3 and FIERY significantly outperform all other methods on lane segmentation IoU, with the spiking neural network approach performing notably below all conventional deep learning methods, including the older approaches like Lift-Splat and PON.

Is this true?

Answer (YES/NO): NO